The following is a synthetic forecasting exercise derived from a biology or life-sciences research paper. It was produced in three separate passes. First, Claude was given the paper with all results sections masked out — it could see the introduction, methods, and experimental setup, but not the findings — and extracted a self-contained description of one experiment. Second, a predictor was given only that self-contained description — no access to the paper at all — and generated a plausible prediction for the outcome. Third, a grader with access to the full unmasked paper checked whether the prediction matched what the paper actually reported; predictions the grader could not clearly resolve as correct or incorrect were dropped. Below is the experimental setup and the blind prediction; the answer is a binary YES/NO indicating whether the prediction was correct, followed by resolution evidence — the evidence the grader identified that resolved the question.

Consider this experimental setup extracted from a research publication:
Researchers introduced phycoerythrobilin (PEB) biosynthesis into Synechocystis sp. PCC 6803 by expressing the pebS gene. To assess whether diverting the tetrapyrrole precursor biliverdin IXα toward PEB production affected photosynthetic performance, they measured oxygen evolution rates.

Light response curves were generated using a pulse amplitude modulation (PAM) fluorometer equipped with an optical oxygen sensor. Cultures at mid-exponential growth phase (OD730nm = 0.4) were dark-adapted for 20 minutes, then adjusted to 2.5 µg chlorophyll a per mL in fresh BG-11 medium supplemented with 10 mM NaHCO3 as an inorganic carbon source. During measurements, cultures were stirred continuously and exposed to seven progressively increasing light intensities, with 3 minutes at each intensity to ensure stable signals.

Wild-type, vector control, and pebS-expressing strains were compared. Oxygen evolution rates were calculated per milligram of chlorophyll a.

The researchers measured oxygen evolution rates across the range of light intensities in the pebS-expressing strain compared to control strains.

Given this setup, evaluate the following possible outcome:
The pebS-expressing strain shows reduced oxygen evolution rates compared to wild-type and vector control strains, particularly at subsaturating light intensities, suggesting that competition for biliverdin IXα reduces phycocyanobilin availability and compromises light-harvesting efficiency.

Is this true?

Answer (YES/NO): NO